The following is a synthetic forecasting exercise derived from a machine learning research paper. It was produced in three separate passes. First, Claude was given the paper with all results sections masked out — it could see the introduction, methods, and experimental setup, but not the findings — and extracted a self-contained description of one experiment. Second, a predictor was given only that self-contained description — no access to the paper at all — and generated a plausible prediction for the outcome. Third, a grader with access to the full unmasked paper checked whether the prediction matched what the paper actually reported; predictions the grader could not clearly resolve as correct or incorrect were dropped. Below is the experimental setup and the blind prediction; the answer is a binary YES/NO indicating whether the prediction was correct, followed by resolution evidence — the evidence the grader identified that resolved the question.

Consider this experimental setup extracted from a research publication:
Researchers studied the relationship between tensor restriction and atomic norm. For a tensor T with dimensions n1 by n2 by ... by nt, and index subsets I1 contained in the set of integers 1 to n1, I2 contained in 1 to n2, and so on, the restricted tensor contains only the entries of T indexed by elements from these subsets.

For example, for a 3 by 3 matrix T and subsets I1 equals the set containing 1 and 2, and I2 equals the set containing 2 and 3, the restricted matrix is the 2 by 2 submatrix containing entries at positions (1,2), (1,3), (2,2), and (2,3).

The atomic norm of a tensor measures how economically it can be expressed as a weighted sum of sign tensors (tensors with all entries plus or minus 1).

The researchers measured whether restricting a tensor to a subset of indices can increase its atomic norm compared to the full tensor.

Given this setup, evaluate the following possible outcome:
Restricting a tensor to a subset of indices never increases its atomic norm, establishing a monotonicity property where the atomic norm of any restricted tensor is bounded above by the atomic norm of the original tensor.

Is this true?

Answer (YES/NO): YES